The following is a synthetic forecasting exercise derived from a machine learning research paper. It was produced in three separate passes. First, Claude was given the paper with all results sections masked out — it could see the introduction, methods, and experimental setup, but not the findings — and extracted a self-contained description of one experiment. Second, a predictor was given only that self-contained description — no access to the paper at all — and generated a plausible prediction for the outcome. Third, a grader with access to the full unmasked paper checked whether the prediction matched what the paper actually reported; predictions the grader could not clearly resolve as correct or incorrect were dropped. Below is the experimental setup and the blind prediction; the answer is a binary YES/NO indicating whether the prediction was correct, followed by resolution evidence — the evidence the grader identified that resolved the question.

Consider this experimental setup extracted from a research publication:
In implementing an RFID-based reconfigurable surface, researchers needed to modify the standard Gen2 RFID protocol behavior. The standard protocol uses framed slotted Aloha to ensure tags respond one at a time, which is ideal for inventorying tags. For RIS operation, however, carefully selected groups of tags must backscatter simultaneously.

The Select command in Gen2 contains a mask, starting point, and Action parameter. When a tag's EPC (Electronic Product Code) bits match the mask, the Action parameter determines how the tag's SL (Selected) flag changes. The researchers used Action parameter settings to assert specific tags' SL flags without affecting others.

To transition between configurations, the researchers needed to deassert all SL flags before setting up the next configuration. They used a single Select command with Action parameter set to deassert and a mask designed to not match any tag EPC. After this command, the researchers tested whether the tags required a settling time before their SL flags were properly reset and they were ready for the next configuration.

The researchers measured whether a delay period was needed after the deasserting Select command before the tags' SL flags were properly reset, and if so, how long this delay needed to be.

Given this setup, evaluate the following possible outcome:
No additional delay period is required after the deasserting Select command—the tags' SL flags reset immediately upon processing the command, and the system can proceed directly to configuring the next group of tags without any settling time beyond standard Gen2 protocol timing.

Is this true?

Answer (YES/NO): NO